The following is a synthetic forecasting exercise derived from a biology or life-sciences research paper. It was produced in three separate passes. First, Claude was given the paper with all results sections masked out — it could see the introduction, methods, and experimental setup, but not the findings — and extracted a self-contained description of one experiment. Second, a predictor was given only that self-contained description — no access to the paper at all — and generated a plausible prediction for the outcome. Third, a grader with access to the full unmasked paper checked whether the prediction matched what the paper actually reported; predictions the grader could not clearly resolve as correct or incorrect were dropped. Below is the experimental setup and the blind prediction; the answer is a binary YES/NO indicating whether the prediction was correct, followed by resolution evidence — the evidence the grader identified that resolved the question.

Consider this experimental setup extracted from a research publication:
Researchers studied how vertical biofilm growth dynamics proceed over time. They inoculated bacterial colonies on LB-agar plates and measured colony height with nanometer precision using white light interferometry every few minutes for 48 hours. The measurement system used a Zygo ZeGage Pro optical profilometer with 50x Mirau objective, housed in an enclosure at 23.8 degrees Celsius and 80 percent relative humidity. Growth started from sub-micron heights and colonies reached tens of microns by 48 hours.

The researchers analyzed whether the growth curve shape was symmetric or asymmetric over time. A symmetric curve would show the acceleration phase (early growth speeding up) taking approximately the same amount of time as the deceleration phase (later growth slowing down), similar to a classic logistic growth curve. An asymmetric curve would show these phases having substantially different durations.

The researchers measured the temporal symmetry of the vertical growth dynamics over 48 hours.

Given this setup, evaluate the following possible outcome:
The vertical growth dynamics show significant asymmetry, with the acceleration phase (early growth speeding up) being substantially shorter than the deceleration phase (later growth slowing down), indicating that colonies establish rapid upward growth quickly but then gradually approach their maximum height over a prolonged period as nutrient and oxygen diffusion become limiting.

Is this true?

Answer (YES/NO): YES